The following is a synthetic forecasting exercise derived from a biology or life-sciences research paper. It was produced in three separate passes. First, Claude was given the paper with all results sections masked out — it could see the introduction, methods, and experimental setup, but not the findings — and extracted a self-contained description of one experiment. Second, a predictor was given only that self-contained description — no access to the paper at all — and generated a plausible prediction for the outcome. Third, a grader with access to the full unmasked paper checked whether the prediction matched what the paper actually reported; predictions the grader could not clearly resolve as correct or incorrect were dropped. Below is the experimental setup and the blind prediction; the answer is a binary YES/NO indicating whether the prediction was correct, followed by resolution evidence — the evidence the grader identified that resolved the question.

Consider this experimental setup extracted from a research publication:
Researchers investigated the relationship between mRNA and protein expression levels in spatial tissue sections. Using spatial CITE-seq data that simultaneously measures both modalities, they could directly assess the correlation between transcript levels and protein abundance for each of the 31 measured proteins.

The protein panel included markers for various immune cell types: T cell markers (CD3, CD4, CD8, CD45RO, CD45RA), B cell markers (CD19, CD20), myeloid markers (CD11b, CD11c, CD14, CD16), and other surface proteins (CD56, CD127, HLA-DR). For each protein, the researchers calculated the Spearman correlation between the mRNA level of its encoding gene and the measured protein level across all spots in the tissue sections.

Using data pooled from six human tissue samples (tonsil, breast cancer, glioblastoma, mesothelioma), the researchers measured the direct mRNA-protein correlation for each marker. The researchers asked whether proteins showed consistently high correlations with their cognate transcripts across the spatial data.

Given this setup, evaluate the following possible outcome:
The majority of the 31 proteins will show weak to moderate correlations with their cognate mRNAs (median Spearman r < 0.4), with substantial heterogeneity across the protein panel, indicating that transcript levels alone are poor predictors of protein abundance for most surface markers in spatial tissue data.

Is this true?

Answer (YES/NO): YES